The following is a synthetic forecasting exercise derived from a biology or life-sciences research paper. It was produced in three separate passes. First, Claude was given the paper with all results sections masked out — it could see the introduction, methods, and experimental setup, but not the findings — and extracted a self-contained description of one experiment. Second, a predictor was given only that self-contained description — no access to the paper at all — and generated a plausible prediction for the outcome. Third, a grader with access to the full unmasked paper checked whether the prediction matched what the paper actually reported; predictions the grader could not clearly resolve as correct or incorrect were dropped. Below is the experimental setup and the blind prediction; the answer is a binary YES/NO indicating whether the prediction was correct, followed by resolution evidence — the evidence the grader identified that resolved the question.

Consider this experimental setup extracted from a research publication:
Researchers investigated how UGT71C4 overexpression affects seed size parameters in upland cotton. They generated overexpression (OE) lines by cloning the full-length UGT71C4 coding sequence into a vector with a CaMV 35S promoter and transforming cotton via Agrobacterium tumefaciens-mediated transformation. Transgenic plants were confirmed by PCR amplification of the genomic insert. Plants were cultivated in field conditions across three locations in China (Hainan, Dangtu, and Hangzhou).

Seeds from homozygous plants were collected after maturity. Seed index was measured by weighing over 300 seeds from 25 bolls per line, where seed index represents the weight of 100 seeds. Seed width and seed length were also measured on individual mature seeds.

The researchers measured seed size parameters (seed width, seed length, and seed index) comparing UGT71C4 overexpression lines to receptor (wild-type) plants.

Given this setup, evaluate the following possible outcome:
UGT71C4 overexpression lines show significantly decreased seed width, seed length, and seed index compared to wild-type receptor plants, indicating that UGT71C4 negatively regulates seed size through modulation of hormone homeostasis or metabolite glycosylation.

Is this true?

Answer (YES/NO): NO